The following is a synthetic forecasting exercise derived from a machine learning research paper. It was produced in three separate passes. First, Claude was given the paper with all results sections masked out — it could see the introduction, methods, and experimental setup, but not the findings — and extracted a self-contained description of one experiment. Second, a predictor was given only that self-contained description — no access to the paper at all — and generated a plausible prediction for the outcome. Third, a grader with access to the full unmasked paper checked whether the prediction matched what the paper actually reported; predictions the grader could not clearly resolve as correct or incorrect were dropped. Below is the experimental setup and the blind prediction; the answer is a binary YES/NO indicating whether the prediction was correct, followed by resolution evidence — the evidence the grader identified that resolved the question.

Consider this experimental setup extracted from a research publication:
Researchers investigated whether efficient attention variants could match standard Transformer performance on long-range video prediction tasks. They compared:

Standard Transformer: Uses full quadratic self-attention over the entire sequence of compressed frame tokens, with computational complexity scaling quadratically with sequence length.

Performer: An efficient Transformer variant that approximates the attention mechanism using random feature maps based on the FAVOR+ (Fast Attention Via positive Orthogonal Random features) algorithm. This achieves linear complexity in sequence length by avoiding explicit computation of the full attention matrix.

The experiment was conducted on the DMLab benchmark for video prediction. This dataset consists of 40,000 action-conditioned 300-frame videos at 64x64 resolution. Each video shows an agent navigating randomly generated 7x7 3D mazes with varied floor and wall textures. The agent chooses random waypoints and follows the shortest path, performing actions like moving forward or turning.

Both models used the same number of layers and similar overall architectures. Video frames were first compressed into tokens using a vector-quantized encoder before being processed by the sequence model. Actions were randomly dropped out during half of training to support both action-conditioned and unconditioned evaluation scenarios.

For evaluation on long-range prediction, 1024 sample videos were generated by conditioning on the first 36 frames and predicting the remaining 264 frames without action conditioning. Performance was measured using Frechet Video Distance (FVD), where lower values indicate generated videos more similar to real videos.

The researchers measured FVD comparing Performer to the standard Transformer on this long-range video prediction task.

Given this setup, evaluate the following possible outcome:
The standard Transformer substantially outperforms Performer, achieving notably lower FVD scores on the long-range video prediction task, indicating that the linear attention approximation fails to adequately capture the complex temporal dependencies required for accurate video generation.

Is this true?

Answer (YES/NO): YES